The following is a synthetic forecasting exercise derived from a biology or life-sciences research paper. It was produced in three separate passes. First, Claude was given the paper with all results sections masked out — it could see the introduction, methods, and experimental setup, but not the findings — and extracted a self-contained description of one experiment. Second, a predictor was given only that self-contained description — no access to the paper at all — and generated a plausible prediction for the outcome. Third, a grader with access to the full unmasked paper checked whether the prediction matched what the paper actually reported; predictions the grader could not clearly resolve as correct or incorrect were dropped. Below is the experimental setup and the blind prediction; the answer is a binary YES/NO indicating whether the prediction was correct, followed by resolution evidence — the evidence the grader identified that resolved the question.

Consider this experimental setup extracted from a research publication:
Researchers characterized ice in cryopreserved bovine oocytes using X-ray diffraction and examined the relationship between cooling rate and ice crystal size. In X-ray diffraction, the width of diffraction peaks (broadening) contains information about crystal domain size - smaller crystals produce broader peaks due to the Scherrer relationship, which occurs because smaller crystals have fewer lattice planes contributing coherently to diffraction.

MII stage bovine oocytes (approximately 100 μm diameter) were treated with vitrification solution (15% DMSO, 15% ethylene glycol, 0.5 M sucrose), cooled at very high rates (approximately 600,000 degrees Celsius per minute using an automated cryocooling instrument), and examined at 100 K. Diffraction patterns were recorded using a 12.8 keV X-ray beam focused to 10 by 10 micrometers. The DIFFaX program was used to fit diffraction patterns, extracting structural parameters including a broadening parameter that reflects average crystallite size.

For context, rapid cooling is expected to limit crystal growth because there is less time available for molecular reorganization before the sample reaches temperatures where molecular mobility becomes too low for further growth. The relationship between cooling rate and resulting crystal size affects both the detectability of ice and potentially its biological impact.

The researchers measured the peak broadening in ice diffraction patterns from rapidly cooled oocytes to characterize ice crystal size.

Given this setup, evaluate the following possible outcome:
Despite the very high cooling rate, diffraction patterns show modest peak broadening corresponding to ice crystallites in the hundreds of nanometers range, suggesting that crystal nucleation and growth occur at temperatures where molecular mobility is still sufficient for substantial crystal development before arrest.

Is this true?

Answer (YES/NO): NO